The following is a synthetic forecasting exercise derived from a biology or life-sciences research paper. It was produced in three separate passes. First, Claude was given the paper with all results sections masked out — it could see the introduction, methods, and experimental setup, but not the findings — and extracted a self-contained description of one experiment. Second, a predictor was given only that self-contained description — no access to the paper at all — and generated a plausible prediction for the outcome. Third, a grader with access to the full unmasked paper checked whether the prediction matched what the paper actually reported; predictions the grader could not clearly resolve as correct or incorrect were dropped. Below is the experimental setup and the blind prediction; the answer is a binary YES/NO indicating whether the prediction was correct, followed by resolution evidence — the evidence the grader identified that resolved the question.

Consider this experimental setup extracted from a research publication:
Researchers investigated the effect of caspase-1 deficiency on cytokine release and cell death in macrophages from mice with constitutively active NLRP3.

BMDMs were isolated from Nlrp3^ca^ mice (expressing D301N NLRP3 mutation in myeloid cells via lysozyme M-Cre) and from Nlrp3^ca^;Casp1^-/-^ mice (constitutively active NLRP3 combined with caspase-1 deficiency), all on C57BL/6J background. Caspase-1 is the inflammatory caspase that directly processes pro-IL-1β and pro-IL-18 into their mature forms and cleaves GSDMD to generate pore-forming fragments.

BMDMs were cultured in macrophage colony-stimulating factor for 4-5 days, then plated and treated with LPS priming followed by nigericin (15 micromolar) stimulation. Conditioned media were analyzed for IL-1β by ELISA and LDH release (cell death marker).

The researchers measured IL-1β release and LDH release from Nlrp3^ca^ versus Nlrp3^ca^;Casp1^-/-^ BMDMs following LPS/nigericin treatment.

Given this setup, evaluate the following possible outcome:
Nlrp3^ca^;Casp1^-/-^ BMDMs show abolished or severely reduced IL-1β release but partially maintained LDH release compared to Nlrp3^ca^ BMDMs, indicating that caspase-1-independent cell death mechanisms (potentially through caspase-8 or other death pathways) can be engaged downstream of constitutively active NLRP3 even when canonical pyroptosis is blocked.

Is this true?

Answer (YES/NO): YES